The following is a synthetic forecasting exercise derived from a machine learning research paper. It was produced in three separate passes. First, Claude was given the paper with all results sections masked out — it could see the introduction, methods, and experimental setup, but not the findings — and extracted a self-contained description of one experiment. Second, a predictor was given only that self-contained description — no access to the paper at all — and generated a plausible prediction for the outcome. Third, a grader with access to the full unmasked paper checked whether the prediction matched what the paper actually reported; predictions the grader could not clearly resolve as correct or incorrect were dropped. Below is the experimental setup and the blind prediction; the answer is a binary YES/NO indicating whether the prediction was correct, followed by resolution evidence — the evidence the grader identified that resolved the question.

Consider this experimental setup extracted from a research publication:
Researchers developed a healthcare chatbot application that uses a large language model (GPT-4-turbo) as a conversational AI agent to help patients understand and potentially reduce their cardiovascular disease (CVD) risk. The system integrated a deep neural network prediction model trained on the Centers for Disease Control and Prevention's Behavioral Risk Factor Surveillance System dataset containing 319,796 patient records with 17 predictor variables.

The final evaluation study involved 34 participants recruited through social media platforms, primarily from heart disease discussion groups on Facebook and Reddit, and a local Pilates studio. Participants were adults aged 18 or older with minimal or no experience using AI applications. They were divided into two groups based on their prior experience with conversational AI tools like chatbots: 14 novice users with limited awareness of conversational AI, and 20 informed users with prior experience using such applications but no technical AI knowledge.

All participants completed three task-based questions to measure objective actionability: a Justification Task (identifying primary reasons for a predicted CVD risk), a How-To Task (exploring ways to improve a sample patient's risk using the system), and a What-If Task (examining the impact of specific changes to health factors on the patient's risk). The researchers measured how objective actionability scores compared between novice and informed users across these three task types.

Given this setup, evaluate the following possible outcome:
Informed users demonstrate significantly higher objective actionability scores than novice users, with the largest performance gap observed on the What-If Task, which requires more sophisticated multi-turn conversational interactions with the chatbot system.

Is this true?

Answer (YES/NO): NO